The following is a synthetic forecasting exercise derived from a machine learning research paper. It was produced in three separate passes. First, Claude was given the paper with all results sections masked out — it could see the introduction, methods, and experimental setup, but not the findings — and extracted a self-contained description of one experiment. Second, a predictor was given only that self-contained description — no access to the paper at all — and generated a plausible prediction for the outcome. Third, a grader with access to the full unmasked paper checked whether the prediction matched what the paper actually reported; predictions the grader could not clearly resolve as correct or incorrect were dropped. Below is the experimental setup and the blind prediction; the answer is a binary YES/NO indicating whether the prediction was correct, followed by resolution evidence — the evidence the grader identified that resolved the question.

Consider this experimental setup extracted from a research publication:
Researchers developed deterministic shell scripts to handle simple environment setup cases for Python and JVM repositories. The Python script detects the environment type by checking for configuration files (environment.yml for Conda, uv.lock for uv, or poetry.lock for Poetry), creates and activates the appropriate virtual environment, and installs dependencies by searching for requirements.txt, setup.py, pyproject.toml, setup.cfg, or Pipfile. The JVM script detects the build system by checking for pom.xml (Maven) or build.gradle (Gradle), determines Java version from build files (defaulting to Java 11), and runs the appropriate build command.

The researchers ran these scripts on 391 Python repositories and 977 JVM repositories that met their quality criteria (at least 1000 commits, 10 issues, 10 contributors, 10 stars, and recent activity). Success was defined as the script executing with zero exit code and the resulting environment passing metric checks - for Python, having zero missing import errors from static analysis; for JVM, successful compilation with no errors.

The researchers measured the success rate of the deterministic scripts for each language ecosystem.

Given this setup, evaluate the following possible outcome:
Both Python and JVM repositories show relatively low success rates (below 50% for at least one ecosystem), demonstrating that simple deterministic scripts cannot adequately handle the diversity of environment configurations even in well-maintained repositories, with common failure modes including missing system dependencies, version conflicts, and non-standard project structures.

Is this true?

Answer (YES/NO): YES